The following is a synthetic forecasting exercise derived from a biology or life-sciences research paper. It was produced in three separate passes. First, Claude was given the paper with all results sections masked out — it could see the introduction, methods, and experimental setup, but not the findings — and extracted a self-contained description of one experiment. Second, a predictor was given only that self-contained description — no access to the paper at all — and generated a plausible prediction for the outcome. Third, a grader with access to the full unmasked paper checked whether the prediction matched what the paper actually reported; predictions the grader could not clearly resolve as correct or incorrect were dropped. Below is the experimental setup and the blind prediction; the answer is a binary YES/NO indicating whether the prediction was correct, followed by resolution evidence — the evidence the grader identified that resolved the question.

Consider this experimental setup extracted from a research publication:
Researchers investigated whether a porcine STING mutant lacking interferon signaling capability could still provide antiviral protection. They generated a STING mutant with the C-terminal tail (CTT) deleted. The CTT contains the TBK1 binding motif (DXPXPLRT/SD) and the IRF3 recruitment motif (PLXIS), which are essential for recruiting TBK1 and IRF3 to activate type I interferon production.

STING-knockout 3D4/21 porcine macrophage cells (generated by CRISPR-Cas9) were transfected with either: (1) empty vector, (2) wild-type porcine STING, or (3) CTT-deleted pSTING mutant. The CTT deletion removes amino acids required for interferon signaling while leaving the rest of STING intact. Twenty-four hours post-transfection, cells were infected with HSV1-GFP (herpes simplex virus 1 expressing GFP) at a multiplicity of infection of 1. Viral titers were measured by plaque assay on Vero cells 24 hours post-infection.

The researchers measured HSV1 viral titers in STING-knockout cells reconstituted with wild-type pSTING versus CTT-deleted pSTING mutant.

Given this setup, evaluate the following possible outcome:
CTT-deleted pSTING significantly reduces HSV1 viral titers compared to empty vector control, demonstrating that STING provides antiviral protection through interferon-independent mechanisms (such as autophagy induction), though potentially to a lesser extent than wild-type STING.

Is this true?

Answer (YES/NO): NO